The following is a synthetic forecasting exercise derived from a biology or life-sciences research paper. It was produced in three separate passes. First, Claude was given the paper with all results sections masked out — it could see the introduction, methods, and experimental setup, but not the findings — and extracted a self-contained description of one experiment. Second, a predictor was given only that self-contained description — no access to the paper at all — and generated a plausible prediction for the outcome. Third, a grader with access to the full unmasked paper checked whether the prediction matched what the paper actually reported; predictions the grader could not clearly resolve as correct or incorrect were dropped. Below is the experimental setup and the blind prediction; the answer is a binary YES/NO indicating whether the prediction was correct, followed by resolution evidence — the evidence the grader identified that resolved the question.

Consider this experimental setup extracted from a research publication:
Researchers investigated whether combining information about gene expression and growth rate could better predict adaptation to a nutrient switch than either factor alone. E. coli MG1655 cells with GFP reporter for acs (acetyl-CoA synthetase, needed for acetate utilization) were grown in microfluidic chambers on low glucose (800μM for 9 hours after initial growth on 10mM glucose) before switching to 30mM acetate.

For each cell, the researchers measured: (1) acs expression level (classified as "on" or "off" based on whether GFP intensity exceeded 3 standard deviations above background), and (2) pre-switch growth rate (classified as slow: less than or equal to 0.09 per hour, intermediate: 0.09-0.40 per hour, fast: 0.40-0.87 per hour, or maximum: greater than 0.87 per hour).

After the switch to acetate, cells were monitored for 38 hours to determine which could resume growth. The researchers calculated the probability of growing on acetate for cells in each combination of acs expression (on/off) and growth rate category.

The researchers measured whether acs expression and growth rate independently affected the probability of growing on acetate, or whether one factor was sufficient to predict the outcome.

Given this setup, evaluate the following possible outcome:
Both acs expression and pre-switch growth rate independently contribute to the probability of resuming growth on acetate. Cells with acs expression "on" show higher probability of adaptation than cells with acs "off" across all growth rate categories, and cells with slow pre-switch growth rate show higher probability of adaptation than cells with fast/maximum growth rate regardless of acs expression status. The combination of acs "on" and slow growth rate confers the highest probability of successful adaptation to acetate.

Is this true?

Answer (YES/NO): NO